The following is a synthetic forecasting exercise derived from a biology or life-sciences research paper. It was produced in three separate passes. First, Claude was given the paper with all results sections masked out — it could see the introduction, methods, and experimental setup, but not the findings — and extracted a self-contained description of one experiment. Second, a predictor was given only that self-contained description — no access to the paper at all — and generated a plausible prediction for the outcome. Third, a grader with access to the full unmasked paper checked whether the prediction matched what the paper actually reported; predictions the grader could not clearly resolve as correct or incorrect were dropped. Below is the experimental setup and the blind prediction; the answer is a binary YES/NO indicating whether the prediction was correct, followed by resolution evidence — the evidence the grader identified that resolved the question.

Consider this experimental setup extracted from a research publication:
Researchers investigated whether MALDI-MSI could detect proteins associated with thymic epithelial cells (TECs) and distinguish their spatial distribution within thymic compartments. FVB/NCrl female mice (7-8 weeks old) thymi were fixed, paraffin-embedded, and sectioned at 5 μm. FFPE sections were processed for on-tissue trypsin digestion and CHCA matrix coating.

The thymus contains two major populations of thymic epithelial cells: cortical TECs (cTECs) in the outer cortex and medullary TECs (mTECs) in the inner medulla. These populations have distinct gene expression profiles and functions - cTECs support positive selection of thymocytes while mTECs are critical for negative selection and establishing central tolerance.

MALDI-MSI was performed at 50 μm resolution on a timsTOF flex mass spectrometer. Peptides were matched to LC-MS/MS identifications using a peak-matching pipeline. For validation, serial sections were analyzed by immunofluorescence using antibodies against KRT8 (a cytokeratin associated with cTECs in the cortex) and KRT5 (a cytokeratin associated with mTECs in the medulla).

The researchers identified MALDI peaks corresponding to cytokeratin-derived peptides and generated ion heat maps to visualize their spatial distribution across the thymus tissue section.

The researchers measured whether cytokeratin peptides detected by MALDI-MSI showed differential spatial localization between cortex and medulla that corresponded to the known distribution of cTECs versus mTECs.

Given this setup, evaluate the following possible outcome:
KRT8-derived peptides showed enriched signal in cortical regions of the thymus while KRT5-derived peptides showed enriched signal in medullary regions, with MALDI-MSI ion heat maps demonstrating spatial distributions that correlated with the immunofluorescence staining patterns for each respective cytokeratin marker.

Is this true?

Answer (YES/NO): NO